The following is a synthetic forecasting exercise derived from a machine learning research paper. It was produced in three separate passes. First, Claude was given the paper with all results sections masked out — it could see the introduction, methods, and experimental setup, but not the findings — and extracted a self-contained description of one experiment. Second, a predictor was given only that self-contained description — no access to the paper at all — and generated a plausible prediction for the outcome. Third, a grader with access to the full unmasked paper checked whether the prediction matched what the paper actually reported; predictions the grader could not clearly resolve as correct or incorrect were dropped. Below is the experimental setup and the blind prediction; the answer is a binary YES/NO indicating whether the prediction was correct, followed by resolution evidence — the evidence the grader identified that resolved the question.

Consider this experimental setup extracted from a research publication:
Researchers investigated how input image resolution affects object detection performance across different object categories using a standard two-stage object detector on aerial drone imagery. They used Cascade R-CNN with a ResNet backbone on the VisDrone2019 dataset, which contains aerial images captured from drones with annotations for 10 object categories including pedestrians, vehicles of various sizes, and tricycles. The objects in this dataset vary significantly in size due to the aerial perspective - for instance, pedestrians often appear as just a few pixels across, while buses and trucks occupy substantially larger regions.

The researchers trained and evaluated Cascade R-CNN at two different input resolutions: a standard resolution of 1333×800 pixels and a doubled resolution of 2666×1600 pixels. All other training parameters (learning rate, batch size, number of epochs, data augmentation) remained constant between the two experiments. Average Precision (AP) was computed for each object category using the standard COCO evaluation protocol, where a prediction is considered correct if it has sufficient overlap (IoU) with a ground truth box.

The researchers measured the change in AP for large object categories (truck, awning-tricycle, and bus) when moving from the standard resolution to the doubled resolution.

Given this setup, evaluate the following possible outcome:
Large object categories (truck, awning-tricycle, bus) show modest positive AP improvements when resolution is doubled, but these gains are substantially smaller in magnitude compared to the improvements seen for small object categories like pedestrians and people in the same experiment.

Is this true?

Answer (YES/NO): NO